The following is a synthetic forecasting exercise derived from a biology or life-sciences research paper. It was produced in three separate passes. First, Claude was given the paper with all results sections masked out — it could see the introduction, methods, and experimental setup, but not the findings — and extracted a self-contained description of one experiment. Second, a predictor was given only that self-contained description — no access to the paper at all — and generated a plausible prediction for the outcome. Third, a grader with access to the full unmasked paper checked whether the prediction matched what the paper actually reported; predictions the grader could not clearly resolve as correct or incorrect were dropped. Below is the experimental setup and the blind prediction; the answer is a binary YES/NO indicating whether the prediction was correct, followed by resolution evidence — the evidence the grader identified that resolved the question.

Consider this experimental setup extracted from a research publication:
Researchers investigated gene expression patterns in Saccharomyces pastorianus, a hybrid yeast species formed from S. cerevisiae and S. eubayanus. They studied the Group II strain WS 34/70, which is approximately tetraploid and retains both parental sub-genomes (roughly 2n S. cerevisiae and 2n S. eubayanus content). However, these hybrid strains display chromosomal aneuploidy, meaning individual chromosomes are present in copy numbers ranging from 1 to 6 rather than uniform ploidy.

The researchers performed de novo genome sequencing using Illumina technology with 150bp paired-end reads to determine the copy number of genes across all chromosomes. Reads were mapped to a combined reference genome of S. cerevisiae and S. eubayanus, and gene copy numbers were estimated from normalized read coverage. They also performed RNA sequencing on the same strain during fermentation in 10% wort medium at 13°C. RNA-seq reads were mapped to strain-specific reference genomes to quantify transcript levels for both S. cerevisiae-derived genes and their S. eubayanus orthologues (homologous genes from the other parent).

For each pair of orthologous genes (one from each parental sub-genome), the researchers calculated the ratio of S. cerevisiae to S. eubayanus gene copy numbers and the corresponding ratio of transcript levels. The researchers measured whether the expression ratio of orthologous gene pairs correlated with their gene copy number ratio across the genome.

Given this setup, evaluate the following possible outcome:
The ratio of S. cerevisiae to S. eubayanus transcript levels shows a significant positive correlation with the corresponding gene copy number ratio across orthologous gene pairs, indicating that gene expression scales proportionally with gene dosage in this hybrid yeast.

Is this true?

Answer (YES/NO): YES